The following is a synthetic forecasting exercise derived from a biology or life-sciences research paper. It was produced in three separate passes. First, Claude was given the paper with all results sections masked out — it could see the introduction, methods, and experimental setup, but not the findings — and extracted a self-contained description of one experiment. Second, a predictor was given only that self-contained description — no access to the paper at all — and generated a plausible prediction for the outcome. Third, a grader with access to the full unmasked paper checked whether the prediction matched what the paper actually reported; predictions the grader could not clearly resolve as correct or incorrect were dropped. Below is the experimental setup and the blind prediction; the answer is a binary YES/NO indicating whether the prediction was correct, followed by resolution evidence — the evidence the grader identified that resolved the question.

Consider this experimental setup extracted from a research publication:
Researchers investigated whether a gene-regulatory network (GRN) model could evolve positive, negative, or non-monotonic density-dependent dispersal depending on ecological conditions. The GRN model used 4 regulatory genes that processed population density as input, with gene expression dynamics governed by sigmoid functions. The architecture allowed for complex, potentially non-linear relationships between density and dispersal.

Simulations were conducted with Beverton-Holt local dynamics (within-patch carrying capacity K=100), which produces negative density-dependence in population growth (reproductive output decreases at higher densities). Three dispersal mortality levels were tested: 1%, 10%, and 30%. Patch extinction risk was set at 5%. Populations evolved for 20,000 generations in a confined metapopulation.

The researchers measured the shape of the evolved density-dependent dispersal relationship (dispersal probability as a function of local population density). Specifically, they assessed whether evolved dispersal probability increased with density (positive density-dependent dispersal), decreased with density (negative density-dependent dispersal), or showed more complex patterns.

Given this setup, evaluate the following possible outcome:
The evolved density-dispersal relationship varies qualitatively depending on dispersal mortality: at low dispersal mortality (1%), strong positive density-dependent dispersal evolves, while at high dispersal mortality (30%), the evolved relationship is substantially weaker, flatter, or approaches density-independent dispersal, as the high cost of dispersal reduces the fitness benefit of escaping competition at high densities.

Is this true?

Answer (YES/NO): NO